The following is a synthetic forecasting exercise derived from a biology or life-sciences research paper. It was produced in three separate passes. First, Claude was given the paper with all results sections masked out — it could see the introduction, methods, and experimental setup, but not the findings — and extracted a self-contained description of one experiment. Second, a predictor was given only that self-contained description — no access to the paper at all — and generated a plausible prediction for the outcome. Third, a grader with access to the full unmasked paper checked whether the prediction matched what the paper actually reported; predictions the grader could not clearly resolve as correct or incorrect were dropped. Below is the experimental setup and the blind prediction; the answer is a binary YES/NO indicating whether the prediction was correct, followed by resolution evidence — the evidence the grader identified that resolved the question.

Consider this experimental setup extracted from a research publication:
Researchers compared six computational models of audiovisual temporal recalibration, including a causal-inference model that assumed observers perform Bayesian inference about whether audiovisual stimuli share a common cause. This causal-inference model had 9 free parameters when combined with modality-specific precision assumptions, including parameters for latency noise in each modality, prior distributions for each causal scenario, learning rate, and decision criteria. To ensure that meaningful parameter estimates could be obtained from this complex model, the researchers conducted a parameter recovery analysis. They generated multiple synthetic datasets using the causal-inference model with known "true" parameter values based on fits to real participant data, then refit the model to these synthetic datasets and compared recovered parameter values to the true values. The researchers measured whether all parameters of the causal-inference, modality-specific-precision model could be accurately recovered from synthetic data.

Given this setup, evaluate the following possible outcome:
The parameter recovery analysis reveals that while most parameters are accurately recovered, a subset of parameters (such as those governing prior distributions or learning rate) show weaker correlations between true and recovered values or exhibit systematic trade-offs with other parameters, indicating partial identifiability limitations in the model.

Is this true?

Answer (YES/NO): NO